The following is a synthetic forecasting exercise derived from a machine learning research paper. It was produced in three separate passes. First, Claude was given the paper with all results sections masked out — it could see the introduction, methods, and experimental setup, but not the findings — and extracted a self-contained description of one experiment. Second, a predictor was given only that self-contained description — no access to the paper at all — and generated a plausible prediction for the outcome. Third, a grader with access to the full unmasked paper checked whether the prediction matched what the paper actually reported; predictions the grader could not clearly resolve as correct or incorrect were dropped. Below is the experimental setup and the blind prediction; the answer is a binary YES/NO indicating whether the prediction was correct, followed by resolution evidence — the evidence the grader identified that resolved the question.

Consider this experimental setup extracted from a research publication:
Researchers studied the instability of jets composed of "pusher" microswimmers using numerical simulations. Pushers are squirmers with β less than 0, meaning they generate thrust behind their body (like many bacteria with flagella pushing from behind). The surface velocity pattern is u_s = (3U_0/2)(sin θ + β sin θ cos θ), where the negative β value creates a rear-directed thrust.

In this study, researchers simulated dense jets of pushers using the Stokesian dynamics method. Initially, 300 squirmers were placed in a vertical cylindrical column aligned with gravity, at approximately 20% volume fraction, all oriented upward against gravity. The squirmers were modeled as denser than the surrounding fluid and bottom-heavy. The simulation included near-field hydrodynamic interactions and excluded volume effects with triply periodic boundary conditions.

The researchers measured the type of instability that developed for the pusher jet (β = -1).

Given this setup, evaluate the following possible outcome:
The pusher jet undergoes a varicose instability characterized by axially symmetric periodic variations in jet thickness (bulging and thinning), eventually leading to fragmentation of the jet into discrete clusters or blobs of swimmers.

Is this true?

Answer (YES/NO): NO